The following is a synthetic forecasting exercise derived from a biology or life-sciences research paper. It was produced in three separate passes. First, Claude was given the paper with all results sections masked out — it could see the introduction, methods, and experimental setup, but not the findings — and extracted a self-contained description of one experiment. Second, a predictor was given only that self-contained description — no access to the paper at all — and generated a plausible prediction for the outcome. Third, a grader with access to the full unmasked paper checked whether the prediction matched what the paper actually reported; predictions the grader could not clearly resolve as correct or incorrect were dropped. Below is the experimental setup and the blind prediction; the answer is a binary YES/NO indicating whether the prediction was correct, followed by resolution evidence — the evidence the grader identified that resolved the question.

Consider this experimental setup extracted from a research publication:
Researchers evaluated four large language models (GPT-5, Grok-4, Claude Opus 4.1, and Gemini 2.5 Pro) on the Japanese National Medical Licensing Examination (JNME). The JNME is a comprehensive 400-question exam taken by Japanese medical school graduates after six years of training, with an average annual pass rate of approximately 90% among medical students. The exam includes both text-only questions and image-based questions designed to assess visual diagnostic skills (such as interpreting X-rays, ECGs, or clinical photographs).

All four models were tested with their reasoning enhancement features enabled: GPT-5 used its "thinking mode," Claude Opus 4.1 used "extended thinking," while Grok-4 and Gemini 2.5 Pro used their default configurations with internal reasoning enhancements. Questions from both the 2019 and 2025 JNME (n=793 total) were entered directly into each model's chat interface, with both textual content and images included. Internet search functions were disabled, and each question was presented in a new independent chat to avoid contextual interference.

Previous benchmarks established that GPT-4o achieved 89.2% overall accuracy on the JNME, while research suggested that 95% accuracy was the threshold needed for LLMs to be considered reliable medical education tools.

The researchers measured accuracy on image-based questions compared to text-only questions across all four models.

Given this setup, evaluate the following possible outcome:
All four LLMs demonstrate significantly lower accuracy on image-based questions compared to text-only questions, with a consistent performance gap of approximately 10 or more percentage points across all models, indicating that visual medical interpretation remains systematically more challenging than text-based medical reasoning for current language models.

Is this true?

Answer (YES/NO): NO